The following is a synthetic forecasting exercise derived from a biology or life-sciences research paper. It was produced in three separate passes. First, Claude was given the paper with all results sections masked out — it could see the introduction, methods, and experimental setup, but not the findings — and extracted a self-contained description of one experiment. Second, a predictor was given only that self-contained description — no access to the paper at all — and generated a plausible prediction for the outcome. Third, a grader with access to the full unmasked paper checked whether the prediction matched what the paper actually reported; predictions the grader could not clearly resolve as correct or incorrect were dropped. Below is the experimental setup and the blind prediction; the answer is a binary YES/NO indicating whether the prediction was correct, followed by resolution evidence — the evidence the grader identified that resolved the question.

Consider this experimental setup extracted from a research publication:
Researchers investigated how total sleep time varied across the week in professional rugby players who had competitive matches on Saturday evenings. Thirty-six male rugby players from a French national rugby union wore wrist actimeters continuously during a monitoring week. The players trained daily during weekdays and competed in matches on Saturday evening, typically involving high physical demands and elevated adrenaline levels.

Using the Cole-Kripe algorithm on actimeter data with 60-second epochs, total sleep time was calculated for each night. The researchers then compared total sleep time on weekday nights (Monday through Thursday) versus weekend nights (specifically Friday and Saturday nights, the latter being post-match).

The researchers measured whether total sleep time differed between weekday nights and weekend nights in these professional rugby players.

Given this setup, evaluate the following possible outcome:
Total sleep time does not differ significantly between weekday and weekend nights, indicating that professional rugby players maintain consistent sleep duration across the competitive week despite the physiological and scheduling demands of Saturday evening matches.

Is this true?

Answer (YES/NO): NO